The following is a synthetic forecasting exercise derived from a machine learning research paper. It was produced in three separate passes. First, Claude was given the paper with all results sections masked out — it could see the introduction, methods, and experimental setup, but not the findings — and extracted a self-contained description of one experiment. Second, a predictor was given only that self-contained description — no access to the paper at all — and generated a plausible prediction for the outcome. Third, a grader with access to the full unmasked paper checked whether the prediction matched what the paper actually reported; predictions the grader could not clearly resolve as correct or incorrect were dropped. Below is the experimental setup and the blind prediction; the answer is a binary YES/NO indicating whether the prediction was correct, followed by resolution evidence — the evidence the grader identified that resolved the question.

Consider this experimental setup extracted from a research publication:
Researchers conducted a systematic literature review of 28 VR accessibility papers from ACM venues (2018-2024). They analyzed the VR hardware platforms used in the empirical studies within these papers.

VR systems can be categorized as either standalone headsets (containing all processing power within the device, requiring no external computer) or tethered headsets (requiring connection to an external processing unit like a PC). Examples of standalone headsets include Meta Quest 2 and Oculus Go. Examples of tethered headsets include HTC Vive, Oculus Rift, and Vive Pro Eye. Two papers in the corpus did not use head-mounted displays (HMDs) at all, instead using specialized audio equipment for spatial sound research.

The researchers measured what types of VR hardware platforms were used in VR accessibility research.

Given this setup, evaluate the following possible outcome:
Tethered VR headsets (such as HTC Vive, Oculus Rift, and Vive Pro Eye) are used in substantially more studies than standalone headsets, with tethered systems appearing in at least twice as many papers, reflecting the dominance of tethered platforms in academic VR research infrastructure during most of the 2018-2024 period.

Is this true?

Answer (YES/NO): NO